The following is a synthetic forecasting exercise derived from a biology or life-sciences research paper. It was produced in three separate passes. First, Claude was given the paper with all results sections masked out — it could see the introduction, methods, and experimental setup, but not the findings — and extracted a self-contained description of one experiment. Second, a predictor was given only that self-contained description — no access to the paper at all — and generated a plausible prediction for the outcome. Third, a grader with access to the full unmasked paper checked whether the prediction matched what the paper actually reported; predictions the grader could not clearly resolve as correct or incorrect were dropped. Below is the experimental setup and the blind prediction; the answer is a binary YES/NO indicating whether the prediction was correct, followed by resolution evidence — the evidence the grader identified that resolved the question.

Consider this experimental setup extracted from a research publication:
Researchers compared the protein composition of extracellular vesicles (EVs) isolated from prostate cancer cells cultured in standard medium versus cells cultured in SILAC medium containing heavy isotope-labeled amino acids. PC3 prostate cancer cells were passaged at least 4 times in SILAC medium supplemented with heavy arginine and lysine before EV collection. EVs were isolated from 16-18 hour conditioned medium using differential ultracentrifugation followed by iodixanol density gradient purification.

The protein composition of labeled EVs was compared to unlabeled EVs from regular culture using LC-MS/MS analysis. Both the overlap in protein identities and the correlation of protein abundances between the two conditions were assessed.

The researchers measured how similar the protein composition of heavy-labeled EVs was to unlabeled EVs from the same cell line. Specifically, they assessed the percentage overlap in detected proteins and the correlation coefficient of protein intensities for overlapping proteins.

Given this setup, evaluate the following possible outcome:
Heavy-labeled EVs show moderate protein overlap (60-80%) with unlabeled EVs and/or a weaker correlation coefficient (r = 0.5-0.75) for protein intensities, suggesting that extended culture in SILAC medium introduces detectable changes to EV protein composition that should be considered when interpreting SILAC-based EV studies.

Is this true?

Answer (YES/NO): NO